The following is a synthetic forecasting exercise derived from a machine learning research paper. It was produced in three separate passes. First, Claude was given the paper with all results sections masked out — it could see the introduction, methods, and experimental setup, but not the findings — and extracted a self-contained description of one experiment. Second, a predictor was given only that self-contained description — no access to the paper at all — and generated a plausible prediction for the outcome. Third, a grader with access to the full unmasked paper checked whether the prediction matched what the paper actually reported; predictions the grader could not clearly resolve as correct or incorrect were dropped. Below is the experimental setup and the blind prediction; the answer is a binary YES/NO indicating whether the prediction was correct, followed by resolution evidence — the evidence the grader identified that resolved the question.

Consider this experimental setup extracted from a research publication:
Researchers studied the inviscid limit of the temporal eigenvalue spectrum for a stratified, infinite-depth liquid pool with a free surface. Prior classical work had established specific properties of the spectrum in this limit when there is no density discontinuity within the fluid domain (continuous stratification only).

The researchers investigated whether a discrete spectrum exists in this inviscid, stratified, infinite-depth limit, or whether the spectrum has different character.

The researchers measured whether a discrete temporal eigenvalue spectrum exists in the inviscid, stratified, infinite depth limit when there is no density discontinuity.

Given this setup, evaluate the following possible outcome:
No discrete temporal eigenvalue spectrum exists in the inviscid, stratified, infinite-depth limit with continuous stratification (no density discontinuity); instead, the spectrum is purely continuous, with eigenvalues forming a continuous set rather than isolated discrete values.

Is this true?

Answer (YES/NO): YES